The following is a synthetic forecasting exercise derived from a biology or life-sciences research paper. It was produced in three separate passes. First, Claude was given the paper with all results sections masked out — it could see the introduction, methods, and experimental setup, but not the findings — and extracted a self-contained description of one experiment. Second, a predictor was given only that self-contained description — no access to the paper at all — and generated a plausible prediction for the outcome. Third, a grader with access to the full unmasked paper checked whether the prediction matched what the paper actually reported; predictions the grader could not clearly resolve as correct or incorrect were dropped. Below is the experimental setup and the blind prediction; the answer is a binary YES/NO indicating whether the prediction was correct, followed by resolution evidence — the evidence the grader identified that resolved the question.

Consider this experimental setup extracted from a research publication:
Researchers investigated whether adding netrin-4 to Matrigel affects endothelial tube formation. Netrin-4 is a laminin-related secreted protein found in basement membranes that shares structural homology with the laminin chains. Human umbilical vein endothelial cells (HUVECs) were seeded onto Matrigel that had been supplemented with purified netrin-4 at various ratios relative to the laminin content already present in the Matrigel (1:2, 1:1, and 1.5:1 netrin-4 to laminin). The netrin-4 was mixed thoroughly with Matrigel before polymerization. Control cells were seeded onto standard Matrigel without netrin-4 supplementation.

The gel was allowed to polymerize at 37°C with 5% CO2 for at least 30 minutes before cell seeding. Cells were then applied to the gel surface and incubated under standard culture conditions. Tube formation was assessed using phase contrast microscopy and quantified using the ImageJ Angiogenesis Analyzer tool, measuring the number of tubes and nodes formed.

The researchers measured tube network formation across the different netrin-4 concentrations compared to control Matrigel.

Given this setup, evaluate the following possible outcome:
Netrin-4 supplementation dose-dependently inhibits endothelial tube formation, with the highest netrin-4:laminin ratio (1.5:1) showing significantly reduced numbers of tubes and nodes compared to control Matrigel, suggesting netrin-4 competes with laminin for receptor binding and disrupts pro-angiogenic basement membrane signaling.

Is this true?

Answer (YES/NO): NO